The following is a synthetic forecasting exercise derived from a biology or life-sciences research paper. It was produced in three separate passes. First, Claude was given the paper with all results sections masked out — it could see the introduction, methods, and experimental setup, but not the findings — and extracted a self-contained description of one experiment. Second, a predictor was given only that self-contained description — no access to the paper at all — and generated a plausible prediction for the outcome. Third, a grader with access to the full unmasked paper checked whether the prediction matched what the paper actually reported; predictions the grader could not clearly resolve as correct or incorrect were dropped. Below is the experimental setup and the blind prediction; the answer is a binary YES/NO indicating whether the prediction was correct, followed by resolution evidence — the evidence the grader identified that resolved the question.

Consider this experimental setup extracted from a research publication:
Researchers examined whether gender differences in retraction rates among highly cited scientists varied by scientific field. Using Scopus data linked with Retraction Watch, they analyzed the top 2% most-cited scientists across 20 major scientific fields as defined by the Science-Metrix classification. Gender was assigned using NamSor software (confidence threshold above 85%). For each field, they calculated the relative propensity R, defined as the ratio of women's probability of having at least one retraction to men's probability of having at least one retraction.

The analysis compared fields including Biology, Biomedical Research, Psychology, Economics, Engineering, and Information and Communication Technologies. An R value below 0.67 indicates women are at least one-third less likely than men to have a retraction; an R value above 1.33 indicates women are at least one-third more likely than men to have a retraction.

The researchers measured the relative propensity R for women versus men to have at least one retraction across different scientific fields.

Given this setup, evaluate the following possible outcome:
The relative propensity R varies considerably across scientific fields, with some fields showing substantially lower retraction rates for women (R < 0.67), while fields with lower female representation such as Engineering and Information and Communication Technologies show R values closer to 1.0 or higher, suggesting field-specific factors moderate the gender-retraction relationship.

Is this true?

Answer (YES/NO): YES